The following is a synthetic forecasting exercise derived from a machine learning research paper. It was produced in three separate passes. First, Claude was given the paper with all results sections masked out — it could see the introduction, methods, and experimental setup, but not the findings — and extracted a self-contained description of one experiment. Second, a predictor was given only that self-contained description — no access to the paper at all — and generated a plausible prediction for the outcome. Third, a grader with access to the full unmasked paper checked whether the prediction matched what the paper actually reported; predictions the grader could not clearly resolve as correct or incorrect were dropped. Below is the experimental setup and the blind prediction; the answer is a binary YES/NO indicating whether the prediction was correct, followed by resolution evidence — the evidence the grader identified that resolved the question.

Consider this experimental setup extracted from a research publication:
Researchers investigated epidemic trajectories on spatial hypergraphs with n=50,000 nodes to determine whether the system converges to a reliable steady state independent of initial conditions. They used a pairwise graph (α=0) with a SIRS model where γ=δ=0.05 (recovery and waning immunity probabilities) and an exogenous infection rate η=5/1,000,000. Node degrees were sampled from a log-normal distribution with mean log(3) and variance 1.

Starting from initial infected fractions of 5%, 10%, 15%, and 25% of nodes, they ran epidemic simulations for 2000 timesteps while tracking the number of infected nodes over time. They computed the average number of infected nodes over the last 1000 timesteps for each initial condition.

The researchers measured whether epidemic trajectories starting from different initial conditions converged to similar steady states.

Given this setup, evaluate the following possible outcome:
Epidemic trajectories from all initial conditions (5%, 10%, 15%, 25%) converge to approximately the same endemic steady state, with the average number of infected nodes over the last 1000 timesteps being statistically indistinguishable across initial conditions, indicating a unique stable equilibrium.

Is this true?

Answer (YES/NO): YES